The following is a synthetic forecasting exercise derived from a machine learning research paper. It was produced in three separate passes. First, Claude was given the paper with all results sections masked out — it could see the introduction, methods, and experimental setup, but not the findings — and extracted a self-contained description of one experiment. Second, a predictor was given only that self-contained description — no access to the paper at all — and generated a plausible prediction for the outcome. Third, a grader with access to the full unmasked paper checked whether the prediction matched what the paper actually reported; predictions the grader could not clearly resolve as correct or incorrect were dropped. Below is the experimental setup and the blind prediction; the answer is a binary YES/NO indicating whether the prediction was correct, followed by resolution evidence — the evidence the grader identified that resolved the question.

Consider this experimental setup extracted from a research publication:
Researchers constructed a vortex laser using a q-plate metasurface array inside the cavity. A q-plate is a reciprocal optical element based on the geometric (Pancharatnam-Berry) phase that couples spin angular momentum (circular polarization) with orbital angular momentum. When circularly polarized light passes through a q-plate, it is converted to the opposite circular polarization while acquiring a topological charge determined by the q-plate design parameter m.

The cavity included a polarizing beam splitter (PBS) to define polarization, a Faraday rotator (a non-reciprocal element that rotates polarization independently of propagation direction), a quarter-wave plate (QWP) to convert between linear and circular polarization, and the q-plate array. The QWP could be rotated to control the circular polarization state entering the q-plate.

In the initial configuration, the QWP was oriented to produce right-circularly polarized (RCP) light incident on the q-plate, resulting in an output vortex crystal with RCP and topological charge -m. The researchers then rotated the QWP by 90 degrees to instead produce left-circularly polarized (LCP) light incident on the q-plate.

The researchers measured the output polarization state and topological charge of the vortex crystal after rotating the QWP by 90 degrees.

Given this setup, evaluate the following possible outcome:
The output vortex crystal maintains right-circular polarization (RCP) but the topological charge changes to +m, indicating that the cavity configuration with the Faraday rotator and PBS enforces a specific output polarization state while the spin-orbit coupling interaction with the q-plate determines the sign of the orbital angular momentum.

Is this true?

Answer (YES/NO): NO